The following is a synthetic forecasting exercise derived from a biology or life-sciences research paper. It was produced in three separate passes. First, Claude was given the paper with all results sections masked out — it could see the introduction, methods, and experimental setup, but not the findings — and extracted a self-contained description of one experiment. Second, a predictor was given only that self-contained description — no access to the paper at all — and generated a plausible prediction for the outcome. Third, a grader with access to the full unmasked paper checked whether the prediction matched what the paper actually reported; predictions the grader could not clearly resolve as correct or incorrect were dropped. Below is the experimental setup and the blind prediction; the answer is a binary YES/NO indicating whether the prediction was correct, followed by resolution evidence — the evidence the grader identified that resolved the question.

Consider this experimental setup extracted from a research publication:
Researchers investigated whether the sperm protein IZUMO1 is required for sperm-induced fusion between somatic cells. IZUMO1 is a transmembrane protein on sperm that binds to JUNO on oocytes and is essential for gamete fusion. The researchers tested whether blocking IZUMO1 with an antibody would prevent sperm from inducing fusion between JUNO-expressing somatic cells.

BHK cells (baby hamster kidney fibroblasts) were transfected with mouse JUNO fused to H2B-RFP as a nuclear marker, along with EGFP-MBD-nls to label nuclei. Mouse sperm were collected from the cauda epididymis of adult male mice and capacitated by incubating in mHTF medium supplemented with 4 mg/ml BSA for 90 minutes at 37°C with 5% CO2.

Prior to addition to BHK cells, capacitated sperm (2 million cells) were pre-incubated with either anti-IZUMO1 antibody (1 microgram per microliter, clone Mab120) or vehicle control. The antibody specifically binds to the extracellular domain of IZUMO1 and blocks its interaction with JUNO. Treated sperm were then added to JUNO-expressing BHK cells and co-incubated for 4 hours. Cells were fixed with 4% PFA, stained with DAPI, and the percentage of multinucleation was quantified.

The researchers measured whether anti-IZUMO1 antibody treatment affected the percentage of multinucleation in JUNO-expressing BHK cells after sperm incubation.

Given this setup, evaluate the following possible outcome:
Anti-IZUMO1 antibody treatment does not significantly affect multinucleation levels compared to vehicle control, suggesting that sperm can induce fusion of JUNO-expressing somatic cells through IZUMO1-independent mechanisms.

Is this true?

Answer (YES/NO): NO